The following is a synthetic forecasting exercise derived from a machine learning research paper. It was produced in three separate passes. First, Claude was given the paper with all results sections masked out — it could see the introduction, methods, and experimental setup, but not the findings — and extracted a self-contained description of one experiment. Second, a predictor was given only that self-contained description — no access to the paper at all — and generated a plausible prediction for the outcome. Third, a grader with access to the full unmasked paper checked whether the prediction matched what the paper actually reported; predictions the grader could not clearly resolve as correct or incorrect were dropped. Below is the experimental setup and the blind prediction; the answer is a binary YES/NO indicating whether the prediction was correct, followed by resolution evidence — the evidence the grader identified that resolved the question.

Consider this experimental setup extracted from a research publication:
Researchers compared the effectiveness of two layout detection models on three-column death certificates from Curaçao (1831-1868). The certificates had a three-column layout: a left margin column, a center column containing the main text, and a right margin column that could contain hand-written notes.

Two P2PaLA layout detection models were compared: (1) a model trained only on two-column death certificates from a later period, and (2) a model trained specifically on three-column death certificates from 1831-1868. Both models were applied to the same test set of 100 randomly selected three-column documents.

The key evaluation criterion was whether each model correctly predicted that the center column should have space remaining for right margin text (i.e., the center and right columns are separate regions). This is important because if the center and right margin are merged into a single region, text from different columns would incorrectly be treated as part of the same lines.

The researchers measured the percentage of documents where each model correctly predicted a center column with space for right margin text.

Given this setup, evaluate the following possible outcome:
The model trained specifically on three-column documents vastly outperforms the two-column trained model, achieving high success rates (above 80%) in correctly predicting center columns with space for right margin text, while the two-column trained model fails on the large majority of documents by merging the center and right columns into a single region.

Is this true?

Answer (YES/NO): NO